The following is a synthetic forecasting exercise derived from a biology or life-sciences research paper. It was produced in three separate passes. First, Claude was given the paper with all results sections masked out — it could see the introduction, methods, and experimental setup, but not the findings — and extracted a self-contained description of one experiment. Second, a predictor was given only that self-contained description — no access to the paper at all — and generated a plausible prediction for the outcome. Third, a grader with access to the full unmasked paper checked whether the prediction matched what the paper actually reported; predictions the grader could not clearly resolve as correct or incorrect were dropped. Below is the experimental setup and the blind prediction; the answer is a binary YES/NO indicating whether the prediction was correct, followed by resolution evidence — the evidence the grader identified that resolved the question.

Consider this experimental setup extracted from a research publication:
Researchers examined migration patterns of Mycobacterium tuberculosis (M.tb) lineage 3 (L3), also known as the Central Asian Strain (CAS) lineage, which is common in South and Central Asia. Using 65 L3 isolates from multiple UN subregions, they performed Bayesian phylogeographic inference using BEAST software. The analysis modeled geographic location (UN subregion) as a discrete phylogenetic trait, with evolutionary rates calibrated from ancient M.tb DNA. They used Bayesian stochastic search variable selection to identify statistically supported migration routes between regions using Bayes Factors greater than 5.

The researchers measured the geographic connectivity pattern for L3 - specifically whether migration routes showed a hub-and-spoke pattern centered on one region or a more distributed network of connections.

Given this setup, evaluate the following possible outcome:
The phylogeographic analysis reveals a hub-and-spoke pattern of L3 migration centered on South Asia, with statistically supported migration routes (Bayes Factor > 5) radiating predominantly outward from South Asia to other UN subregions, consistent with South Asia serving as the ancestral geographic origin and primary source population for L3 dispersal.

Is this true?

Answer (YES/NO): NO